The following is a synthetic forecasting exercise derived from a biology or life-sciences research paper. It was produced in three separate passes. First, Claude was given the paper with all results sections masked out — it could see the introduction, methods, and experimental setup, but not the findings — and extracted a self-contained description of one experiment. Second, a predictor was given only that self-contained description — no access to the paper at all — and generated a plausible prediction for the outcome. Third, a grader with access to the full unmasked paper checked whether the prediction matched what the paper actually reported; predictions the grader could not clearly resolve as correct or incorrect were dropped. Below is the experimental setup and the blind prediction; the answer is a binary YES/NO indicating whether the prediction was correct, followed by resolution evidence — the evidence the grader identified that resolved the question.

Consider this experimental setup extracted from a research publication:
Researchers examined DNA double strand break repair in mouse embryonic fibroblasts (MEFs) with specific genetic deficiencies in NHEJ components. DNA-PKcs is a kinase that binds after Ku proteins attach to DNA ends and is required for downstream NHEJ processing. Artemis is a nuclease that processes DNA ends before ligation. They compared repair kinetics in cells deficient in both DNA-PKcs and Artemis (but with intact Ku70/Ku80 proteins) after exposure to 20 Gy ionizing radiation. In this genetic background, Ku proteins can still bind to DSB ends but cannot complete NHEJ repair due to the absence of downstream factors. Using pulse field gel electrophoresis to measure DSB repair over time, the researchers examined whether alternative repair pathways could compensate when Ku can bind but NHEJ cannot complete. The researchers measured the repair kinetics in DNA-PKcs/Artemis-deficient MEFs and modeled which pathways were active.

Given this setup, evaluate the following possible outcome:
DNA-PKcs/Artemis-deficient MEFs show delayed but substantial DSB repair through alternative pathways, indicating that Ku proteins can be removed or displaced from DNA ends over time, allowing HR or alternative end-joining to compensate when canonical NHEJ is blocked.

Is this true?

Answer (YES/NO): YES